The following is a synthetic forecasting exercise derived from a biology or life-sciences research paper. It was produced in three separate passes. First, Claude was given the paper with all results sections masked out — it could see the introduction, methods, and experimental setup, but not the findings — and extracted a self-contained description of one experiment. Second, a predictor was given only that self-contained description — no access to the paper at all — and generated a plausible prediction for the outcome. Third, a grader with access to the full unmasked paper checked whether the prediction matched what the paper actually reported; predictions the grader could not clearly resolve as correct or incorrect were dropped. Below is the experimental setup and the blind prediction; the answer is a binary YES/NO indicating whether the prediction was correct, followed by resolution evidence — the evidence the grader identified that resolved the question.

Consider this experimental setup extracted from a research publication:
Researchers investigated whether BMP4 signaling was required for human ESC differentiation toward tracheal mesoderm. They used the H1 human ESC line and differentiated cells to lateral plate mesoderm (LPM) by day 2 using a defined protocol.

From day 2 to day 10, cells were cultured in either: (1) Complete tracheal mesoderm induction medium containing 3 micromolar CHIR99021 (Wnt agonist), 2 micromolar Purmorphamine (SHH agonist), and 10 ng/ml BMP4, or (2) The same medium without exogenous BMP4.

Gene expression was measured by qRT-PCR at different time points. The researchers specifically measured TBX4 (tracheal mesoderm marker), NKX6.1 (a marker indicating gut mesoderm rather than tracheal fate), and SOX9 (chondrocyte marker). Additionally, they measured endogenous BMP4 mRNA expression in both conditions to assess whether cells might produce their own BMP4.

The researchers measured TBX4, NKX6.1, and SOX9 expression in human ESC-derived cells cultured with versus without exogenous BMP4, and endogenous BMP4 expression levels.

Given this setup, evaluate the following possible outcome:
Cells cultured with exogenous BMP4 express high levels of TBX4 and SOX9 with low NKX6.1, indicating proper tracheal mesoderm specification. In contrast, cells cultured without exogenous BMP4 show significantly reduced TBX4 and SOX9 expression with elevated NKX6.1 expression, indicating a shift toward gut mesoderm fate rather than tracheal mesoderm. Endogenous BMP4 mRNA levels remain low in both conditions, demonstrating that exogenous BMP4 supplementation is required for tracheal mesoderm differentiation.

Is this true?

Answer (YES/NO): NO